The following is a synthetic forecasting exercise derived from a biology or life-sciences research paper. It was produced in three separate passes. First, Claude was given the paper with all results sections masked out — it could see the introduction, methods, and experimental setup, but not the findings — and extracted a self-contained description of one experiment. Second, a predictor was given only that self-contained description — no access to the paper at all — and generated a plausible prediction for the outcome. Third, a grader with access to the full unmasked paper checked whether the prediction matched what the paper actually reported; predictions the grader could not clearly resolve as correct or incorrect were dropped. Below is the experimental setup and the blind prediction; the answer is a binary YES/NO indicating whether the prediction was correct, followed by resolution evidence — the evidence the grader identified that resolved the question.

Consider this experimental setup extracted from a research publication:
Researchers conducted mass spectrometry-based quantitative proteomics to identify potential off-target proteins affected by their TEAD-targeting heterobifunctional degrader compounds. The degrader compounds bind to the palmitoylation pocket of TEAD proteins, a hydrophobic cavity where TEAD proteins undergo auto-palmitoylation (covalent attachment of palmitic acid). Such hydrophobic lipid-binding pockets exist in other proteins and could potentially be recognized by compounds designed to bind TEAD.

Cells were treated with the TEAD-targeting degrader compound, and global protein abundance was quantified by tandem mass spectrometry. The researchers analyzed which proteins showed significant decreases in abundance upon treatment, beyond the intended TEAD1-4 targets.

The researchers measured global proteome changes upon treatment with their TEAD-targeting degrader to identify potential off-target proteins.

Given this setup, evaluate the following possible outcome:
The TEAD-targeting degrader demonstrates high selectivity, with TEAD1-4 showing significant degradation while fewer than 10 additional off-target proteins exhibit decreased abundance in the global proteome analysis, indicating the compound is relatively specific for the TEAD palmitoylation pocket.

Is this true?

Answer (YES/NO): YES